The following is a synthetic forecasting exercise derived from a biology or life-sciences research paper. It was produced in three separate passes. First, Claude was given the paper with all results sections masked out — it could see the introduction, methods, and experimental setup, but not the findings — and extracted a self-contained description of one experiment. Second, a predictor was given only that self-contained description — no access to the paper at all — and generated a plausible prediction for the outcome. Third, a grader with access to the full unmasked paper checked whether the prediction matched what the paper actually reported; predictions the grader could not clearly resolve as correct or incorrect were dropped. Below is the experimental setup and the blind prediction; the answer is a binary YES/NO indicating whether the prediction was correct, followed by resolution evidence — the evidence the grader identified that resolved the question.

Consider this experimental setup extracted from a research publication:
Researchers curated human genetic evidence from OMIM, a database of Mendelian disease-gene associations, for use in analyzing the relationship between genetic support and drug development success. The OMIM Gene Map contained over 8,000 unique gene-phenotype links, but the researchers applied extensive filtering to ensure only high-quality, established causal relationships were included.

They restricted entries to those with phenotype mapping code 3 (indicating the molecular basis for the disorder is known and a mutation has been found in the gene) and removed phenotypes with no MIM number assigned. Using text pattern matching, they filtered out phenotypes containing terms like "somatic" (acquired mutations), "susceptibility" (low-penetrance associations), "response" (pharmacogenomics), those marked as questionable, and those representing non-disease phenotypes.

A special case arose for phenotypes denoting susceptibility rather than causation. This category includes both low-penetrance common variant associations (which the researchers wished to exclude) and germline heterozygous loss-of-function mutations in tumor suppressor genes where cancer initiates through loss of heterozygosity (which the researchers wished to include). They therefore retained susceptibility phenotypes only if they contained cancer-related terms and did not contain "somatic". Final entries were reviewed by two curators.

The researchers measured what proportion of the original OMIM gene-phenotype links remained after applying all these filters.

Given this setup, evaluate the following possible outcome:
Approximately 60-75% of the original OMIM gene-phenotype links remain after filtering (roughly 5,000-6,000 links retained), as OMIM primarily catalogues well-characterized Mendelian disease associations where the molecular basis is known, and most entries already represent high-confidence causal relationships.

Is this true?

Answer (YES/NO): YES